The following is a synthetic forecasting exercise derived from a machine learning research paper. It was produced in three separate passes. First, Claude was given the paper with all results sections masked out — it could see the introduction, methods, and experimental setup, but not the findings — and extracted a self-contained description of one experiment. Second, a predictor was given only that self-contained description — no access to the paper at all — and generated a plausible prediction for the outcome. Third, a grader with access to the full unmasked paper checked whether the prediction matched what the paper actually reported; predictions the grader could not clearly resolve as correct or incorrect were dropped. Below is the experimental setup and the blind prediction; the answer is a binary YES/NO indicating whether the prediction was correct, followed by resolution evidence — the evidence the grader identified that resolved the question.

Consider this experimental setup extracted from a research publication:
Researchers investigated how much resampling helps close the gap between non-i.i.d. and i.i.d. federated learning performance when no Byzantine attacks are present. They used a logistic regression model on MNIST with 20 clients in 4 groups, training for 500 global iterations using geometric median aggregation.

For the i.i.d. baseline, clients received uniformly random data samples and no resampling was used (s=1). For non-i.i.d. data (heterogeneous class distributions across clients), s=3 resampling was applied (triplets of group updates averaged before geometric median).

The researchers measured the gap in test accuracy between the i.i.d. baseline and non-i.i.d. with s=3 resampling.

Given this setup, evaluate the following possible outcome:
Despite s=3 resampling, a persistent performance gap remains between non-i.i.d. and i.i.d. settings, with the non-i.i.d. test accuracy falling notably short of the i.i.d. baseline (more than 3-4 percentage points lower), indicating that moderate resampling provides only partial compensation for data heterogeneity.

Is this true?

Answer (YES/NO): NO